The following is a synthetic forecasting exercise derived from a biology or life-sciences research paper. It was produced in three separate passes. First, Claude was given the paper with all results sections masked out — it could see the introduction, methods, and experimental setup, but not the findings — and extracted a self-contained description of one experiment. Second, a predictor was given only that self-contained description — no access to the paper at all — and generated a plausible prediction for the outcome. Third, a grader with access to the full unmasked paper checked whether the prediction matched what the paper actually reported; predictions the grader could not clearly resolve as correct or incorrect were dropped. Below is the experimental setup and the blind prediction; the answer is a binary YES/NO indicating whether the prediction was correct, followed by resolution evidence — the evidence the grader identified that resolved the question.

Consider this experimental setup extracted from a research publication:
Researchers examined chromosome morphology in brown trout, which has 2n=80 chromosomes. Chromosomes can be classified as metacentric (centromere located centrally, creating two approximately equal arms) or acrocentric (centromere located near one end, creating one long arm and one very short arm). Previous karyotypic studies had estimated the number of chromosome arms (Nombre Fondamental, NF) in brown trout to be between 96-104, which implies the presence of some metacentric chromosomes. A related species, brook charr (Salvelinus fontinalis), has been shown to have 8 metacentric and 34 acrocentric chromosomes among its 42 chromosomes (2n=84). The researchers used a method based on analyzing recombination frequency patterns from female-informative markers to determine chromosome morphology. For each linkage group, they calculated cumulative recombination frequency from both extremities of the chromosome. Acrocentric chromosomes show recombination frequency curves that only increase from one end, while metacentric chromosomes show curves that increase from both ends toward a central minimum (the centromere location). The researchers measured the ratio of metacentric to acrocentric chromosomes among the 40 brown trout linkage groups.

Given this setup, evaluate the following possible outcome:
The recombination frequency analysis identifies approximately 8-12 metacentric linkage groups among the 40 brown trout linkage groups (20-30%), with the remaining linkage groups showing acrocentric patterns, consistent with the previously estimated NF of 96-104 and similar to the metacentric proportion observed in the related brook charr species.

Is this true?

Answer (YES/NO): NO